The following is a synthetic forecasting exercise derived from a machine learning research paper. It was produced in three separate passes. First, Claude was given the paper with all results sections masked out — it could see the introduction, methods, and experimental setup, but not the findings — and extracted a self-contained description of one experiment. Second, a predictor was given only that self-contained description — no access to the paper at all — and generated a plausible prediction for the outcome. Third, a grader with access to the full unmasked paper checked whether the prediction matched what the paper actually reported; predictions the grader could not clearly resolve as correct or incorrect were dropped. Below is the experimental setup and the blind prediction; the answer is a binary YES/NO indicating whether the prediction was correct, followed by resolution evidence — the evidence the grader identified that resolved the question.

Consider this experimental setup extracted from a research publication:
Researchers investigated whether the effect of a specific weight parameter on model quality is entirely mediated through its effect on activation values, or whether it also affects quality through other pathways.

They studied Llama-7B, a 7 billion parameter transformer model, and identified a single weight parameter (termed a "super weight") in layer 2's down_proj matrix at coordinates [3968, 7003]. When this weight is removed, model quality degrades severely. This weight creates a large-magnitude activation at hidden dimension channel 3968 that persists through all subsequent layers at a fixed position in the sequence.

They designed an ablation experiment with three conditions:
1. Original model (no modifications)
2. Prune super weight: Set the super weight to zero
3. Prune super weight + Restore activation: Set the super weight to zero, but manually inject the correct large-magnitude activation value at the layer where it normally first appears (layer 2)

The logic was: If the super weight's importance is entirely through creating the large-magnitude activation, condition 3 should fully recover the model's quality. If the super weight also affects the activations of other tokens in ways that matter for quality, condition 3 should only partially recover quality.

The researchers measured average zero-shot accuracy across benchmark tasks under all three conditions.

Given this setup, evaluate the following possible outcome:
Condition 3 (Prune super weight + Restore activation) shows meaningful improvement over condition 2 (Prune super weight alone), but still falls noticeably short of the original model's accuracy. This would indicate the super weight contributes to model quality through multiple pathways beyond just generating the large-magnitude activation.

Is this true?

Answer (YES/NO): YES